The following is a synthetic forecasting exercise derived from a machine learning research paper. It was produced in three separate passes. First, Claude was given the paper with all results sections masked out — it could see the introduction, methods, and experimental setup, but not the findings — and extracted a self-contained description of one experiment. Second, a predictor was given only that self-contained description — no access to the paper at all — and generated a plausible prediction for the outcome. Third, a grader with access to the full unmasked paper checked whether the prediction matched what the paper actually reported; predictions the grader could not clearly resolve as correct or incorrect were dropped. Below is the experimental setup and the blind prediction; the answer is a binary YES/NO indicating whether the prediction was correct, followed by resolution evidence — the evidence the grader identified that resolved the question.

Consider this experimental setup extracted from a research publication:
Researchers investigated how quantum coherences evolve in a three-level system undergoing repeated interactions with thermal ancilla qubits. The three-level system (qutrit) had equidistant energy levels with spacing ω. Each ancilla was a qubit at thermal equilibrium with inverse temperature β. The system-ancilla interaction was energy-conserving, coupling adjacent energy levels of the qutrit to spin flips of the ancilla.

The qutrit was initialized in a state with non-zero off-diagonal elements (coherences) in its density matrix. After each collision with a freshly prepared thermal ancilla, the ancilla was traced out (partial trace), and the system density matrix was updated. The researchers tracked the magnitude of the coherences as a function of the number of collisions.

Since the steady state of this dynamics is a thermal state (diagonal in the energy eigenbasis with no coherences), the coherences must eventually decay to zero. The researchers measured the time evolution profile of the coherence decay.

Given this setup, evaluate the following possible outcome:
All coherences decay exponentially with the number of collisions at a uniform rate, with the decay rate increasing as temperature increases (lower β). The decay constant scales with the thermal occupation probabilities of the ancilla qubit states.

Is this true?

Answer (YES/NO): NO